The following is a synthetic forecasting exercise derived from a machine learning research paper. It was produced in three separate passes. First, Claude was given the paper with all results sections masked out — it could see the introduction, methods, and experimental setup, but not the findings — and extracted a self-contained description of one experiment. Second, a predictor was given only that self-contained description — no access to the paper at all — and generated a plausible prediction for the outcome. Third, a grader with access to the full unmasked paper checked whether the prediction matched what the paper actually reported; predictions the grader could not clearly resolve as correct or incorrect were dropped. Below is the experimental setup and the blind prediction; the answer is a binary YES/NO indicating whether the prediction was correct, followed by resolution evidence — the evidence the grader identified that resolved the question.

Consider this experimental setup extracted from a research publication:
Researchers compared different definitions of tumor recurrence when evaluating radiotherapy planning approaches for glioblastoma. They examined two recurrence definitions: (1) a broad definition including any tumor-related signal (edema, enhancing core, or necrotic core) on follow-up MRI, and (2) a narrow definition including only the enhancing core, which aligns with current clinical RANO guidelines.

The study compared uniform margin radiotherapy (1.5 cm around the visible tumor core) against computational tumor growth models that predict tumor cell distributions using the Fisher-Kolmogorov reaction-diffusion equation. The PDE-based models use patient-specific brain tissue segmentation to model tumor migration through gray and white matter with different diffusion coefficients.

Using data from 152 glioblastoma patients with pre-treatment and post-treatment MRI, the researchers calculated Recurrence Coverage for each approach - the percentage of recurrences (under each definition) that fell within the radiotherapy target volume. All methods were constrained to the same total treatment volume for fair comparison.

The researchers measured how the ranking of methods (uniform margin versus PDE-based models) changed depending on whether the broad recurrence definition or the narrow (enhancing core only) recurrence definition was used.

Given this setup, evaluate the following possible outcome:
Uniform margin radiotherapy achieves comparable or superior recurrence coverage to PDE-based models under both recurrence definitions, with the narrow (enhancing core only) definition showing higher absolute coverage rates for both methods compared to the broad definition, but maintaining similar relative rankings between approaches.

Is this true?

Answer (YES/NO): NO